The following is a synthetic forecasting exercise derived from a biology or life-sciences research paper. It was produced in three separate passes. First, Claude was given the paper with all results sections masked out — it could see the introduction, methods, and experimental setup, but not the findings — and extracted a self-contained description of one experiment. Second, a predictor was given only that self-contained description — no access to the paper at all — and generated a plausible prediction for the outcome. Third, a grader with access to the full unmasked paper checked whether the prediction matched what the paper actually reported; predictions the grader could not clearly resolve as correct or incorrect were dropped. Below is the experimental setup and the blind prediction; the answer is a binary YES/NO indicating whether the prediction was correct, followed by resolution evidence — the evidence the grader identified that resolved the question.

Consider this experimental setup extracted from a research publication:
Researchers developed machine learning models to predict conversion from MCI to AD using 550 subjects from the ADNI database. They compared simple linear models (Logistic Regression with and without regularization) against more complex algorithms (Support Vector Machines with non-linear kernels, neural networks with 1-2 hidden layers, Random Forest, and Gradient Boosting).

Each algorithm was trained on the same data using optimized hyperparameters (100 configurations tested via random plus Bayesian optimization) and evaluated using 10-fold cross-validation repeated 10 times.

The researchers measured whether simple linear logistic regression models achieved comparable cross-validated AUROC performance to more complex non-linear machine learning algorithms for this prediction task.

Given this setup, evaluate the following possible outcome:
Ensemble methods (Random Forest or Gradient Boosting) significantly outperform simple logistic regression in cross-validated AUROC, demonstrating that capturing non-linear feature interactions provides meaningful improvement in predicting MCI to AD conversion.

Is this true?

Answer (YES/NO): NO